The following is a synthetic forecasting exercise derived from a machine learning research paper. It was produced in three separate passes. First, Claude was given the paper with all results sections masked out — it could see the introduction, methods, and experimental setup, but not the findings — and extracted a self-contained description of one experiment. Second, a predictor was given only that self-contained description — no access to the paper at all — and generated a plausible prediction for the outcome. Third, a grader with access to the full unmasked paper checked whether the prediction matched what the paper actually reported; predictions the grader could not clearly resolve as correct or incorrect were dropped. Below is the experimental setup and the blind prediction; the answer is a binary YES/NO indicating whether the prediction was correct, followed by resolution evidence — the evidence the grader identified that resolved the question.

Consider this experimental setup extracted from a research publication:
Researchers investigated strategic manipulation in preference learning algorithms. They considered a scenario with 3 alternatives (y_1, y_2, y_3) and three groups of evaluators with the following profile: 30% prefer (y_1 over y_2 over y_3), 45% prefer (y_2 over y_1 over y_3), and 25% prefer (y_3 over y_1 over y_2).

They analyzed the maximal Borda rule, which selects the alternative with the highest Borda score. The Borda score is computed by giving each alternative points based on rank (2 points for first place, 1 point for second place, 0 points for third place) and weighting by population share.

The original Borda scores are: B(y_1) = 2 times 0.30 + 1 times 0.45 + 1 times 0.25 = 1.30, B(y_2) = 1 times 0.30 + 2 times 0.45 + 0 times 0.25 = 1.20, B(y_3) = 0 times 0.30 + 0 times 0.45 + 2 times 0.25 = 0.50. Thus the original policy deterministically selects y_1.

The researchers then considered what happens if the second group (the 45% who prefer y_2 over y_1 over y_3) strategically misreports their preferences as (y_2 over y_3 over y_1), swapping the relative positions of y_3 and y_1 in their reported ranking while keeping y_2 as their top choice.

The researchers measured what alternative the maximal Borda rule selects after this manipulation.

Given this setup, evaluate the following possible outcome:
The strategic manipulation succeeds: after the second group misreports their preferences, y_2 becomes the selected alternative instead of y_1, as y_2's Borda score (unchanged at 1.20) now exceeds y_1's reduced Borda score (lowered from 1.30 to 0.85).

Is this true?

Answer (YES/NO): YES